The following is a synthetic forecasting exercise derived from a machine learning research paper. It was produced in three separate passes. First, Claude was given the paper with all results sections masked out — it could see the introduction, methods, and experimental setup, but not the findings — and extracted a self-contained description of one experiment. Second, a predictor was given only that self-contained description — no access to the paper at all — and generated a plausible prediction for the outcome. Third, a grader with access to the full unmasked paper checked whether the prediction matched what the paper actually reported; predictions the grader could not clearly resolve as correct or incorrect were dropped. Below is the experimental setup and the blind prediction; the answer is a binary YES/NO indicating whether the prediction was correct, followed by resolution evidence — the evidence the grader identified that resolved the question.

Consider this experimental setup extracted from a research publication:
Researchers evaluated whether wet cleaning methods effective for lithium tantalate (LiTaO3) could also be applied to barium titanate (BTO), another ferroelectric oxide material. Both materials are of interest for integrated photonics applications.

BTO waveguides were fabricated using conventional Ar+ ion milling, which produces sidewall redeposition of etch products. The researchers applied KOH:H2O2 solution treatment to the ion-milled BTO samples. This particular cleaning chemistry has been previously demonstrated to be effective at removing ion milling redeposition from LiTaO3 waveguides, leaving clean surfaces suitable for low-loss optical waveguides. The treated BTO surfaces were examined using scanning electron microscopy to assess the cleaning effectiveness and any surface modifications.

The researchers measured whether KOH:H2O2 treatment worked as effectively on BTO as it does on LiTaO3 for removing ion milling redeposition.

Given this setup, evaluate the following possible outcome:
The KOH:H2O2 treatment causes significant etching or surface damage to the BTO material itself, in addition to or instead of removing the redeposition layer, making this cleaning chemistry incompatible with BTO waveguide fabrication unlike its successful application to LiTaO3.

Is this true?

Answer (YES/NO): YES